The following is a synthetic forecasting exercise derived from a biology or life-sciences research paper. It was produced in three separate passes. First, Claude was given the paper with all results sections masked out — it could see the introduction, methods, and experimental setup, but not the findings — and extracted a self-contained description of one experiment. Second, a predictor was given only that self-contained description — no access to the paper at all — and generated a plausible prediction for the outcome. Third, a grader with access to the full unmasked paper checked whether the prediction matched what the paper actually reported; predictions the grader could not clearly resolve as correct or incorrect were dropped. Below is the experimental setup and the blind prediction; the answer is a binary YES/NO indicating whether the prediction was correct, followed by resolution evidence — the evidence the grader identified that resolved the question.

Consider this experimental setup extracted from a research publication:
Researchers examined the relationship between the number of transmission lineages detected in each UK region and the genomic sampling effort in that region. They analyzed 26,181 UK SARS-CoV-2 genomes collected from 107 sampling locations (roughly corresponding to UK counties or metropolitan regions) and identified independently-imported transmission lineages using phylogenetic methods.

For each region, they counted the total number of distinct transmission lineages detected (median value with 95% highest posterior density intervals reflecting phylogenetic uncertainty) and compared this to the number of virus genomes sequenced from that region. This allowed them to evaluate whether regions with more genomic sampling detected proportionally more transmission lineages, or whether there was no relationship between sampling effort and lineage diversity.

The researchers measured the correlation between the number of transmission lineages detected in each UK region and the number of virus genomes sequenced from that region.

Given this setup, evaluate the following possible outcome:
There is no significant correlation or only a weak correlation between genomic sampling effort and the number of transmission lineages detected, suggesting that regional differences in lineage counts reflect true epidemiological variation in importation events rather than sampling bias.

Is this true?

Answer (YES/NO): NO